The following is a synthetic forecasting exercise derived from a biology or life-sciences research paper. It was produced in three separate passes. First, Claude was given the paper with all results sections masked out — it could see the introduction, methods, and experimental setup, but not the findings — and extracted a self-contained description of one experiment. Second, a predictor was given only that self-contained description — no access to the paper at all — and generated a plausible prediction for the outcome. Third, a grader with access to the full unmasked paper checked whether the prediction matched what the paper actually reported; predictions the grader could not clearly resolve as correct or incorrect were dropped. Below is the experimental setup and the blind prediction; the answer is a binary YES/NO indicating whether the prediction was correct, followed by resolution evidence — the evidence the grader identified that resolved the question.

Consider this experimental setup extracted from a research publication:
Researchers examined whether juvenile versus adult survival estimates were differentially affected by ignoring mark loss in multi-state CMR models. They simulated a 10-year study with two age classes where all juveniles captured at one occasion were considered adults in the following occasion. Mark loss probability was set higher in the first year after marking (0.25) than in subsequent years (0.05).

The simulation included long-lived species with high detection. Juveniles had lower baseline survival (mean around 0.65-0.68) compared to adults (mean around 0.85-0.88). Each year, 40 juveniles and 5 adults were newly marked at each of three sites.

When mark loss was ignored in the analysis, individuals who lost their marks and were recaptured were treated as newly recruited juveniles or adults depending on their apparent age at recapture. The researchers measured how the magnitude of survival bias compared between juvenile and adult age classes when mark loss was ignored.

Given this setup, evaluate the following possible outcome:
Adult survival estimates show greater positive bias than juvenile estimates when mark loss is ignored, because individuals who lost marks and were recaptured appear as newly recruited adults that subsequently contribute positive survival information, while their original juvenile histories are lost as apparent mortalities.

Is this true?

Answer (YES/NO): NO